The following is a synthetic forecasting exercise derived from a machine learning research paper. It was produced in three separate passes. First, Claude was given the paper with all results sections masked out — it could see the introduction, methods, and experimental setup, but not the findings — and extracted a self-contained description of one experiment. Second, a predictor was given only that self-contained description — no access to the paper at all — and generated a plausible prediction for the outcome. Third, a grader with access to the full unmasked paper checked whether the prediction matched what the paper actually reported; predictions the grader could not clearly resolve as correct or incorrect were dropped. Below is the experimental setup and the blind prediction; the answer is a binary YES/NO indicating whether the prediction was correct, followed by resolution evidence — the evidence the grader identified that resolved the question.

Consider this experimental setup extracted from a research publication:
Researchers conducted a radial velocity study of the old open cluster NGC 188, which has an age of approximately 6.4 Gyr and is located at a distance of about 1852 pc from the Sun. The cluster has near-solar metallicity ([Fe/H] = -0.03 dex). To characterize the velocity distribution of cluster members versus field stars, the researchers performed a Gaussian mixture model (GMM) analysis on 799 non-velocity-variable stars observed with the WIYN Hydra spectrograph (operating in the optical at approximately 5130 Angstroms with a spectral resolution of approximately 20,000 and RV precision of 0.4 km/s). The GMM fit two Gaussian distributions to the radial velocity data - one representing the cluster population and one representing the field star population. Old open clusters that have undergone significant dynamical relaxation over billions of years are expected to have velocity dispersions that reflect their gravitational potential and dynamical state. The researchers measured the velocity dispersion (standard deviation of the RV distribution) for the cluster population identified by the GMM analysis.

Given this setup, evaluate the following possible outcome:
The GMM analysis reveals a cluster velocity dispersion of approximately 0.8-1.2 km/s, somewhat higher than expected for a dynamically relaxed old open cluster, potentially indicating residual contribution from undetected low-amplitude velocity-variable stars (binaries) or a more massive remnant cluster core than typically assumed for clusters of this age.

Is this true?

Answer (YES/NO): NO